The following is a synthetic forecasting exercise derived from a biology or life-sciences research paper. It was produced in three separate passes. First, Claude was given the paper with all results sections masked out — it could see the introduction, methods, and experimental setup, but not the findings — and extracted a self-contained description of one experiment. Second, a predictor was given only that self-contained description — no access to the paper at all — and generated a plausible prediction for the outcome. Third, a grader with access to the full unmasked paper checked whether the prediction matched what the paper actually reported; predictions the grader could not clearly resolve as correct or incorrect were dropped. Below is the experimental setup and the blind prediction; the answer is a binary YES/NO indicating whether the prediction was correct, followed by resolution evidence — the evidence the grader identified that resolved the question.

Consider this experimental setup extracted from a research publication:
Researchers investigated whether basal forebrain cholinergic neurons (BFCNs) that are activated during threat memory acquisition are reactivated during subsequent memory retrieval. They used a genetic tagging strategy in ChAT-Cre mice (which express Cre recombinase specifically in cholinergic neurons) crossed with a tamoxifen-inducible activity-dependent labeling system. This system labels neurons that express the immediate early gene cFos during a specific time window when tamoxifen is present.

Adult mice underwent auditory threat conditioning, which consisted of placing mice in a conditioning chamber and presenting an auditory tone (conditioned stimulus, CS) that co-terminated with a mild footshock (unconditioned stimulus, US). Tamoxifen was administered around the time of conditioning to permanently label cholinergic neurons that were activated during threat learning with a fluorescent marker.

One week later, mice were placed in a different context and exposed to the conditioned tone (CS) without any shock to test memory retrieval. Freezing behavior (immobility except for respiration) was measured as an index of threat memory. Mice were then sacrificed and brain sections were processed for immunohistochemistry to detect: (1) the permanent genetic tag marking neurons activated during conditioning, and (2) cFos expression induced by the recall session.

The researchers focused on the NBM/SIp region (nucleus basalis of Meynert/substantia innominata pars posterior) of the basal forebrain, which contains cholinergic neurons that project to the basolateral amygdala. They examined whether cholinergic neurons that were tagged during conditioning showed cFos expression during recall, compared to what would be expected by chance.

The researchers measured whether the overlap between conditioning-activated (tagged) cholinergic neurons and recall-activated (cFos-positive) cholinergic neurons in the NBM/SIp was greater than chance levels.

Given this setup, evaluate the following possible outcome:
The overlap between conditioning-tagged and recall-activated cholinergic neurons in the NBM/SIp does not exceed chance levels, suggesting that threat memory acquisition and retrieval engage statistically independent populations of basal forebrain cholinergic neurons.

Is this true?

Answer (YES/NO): NO